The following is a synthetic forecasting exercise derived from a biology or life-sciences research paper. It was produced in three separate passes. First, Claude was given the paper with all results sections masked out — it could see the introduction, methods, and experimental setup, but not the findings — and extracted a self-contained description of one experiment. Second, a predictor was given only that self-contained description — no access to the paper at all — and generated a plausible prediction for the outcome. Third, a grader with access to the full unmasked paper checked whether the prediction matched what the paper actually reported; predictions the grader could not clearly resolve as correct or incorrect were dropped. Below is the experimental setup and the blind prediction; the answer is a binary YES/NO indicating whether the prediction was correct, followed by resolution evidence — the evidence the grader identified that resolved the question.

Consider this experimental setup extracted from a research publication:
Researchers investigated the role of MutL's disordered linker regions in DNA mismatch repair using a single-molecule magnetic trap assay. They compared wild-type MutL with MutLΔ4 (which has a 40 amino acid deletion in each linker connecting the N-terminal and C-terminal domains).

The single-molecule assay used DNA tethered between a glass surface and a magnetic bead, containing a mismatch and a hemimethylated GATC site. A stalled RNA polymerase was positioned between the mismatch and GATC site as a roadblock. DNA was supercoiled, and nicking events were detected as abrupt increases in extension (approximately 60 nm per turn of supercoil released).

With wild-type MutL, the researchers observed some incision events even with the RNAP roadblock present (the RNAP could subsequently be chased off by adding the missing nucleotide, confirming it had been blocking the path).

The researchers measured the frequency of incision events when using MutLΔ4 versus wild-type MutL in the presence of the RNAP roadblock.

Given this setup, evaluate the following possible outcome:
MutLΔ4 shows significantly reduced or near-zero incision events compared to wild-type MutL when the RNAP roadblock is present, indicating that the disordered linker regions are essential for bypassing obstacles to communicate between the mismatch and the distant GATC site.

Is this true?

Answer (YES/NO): YES